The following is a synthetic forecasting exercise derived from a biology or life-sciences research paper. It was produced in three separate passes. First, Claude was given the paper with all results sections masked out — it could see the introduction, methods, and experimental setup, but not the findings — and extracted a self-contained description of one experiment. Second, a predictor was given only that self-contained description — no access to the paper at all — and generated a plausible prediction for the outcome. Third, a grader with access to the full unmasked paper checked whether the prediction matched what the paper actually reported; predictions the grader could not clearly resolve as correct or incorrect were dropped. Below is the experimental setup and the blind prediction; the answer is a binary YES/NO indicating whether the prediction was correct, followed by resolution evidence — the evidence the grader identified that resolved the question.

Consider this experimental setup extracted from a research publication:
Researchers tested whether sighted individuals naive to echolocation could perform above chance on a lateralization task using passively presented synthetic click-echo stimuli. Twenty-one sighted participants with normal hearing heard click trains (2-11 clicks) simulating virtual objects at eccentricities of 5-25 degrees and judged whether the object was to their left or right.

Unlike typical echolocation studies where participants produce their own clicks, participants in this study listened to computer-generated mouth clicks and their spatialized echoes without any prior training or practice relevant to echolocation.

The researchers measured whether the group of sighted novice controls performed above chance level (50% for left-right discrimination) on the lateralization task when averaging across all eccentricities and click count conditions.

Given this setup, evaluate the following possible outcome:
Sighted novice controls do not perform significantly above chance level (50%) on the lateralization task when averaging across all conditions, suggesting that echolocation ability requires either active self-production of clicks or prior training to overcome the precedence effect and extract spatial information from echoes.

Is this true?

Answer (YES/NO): YES